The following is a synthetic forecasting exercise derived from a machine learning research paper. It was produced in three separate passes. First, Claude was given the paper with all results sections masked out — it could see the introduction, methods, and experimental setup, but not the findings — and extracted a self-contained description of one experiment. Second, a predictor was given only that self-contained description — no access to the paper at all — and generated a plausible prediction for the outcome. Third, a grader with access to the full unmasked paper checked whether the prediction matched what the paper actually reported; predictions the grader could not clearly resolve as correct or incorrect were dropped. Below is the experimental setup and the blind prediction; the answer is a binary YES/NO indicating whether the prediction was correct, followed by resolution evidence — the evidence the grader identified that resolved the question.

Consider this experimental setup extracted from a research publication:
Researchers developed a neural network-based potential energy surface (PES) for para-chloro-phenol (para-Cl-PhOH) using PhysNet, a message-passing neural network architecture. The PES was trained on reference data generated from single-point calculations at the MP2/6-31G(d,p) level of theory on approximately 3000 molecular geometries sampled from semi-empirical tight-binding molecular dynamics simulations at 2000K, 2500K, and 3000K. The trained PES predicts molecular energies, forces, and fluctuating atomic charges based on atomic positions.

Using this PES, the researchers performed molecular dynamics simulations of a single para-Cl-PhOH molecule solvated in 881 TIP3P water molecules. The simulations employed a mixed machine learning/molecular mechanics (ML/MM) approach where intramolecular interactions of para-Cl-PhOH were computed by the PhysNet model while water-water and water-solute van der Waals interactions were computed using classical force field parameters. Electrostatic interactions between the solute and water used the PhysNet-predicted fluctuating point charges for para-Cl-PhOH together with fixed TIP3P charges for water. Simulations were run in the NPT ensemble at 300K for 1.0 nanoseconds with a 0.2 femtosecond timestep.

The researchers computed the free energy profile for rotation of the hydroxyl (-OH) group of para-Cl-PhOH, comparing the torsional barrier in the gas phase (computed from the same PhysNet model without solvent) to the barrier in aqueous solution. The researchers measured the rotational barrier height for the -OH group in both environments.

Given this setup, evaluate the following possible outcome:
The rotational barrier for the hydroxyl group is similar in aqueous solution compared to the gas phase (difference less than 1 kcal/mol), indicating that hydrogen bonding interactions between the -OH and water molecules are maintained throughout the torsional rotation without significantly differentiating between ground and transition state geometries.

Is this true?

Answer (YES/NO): NO